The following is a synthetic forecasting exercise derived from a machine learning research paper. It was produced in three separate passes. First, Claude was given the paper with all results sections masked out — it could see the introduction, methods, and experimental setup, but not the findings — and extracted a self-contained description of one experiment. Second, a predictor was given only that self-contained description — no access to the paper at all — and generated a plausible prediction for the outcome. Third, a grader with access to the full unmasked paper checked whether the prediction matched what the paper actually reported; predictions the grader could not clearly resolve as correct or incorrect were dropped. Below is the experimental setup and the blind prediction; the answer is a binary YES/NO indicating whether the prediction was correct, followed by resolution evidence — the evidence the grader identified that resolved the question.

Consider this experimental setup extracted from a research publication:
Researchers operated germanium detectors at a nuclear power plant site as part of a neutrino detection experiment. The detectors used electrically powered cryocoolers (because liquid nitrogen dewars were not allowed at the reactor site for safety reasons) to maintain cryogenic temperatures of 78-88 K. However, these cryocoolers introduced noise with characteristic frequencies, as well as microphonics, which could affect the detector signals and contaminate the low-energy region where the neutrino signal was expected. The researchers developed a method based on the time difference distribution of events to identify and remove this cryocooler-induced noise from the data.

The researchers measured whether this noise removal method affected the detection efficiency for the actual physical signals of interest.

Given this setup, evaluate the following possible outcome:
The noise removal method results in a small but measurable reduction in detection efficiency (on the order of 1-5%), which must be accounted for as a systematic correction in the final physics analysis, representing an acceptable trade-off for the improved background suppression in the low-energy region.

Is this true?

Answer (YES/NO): NO